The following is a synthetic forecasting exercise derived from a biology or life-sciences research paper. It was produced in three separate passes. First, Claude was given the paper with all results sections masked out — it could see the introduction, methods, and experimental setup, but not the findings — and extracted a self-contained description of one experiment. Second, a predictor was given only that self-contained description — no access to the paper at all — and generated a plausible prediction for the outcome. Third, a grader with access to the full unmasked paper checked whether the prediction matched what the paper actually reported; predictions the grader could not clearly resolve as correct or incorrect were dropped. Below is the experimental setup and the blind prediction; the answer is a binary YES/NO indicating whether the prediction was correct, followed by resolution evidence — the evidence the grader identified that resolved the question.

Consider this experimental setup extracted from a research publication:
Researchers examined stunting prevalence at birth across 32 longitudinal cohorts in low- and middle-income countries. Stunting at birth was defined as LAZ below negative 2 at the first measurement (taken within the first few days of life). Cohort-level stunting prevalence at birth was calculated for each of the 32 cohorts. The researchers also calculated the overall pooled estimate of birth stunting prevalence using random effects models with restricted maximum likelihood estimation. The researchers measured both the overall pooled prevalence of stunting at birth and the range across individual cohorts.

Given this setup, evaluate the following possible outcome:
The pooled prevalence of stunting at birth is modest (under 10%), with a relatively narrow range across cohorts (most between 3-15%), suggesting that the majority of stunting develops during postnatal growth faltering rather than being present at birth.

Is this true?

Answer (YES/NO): NO